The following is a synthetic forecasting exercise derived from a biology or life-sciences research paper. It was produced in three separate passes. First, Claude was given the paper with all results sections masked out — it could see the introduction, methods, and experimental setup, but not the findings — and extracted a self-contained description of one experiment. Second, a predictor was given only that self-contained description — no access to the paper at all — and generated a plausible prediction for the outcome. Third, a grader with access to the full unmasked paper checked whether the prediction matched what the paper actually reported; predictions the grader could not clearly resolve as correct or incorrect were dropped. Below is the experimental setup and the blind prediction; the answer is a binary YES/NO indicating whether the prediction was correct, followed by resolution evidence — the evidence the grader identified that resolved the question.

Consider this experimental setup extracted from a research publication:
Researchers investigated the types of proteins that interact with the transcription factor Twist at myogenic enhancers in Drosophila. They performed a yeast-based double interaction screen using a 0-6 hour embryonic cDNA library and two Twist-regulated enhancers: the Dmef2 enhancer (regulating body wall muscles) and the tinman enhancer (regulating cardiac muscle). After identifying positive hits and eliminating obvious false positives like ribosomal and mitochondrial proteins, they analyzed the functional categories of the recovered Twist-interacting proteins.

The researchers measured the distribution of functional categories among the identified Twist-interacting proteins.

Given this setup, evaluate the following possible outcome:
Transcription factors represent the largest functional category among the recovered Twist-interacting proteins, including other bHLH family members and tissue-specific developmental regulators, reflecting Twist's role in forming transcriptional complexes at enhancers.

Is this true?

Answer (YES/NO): NO